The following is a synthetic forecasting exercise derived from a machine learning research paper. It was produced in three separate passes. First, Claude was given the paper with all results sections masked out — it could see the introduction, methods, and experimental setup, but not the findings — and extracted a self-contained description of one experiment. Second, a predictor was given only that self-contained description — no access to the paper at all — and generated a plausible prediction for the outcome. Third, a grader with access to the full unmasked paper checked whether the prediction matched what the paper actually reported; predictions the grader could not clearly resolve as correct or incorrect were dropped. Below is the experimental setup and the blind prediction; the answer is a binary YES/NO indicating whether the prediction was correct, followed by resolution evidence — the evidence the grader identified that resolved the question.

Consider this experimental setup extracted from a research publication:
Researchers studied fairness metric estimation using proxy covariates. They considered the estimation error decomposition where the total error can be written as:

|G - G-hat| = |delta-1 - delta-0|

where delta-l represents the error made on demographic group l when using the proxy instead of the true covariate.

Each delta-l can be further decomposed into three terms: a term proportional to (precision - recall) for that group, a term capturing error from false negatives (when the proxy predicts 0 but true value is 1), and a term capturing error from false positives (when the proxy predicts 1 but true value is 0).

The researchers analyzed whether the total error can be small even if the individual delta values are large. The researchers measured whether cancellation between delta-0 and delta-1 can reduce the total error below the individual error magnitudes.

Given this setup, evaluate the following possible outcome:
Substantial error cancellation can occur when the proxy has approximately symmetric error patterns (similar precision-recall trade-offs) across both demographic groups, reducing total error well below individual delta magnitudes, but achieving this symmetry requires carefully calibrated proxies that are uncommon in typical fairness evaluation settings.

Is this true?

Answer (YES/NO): NO